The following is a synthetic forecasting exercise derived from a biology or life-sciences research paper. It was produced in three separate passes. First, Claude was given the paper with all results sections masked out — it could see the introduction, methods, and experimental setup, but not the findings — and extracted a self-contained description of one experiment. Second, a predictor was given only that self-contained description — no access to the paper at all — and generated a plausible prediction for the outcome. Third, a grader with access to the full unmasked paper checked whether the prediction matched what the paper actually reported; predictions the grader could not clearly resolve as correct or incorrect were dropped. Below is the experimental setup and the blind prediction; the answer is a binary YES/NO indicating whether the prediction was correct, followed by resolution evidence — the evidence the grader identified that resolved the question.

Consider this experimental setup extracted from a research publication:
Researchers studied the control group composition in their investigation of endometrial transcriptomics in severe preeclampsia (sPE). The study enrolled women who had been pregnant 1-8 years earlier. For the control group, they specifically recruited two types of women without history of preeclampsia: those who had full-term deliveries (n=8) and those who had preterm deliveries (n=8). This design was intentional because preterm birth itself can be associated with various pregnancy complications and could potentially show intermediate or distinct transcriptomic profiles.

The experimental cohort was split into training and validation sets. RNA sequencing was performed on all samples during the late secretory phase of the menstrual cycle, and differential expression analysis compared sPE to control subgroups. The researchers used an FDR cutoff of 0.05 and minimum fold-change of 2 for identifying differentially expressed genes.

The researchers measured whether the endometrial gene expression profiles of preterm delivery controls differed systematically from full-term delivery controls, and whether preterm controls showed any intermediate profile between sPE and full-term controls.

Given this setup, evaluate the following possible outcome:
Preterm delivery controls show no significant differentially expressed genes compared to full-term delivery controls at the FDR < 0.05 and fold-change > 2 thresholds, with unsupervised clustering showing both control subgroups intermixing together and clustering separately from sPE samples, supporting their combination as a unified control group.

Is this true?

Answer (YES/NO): YES